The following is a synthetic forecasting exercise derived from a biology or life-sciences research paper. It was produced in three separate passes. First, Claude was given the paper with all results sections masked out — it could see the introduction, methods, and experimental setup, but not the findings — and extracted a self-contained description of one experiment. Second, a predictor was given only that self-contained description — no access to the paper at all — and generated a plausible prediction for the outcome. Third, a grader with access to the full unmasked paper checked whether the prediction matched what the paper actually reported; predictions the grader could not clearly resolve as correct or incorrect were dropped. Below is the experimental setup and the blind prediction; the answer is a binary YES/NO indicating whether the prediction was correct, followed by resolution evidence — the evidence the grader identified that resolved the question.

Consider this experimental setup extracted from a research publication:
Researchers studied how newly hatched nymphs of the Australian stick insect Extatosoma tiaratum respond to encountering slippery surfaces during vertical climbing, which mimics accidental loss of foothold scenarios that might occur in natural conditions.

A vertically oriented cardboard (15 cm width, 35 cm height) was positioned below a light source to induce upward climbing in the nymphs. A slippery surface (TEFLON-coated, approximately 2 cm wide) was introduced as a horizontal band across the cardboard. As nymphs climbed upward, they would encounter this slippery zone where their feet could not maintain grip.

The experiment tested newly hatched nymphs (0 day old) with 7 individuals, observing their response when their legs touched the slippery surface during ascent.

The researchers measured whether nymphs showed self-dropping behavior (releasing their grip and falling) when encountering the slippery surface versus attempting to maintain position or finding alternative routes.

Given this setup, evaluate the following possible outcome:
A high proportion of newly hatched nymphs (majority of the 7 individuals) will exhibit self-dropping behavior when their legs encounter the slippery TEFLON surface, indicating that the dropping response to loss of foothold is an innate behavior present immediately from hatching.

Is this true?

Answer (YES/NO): NO